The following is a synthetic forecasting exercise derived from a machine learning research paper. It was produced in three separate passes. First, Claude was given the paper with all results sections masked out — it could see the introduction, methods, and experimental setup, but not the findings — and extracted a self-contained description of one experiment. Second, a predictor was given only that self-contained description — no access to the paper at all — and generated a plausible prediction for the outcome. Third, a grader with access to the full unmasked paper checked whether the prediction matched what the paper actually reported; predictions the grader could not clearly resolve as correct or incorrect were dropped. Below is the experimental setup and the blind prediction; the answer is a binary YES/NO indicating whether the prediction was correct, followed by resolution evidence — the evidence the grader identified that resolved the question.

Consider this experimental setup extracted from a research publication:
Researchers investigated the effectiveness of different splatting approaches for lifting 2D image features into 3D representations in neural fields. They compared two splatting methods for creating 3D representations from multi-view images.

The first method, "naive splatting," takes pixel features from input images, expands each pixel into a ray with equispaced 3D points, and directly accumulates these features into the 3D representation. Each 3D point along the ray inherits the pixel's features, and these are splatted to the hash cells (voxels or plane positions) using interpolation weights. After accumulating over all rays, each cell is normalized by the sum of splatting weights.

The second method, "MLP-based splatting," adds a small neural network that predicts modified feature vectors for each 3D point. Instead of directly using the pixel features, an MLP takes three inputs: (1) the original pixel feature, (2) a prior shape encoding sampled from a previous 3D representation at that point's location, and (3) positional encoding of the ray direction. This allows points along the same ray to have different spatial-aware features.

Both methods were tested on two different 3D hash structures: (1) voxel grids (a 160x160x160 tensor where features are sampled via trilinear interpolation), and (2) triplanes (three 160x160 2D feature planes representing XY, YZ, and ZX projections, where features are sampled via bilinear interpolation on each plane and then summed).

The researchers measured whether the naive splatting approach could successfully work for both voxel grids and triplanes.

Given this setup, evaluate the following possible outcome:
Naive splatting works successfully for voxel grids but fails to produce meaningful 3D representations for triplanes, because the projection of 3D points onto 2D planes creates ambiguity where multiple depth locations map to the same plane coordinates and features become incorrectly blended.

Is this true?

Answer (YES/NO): YES